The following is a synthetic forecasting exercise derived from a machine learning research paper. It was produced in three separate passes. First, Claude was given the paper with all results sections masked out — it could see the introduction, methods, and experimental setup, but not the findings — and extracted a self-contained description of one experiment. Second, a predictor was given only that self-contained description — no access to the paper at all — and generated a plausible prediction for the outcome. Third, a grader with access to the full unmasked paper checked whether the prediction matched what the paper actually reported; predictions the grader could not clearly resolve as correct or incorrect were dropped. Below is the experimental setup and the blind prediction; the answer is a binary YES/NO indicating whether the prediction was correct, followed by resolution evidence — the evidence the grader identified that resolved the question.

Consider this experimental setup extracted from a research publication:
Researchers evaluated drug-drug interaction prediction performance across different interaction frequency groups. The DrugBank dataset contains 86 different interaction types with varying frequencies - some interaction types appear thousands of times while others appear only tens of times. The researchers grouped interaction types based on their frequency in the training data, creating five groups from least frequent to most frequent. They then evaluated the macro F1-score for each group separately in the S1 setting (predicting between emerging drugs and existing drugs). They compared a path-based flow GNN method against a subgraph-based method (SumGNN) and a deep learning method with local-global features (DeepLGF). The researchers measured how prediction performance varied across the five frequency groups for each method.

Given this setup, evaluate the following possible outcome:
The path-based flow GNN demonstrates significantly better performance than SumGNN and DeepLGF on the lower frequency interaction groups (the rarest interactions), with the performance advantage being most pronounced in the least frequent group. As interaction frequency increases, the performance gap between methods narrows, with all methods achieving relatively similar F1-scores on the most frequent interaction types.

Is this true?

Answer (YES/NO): NO